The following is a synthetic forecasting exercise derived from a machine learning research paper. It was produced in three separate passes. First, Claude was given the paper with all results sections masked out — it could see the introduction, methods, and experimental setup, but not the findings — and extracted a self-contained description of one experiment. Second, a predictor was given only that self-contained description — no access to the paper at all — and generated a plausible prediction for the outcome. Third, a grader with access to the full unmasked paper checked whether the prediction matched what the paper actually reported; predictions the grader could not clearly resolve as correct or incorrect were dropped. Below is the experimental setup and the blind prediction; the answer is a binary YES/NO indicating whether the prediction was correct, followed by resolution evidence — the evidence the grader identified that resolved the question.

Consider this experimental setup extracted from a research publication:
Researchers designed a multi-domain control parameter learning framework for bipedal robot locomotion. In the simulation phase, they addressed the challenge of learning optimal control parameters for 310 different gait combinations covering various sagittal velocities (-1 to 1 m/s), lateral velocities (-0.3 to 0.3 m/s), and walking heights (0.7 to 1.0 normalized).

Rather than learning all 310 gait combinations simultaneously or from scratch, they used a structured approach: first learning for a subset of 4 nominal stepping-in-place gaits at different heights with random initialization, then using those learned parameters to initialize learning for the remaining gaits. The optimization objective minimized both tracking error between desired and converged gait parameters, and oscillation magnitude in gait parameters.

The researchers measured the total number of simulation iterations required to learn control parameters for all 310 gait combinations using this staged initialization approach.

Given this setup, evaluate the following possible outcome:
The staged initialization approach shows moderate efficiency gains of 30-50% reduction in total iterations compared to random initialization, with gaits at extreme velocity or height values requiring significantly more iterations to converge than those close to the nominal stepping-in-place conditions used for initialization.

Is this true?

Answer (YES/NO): NO